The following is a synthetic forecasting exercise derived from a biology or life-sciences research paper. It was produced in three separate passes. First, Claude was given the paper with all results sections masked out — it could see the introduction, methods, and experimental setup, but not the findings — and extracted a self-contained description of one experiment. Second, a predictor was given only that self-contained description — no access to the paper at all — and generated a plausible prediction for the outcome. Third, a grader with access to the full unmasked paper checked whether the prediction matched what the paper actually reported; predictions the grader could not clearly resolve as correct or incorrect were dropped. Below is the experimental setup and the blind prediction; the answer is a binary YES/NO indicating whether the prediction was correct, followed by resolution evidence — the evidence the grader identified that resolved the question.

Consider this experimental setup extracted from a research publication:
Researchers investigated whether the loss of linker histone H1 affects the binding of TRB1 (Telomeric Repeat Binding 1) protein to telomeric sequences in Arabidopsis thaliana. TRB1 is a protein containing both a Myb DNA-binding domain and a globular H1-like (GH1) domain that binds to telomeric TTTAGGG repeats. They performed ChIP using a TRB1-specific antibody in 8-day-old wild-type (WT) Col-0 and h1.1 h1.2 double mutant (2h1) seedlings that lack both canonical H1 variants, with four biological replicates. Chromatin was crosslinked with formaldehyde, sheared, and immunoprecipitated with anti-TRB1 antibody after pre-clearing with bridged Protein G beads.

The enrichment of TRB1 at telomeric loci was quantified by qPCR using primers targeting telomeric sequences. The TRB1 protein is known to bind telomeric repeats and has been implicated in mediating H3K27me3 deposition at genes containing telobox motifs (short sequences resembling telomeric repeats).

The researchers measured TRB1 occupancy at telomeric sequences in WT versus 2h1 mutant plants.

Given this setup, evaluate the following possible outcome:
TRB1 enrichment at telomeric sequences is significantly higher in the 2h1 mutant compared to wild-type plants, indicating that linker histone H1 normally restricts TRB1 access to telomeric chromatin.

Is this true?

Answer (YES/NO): YES